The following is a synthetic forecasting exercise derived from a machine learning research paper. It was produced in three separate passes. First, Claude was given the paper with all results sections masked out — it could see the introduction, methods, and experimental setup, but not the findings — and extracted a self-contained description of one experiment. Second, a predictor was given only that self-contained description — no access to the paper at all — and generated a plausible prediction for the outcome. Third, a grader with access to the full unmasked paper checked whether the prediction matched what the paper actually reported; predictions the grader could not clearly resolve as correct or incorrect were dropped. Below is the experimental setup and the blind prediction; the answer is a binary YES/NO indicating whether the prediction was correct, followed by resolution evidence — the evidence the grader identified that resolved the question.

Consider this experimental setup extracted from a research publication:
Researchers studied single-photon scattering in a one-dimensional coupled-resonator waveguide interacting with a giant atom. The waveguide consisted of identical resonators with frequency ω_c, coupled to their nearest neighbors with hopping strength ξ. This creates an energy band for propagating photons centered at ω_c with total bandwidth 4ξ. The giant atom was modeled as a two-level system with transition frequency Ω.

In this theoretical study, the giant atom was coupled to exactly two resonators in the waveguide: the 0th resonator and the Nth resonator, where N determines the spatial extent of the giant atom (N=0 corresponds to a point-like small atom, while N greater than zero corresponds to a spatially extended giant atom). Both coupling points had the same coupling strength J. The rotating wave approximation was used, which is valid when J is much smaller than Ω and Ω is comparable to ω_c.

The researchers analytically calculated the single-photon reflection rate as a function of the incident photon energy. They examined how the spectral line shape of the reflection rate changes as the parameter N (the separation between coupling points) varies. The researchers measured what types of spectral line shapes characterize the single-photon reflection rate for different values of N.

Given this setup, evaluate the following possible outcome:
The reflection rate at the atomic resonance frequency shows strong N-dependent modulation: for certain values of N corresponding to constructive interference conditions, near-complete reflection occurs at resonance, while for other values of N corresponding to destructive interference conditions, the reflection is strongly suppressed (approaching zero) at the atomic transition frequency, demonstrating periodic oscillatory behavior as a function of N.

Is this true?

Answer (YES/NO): YES